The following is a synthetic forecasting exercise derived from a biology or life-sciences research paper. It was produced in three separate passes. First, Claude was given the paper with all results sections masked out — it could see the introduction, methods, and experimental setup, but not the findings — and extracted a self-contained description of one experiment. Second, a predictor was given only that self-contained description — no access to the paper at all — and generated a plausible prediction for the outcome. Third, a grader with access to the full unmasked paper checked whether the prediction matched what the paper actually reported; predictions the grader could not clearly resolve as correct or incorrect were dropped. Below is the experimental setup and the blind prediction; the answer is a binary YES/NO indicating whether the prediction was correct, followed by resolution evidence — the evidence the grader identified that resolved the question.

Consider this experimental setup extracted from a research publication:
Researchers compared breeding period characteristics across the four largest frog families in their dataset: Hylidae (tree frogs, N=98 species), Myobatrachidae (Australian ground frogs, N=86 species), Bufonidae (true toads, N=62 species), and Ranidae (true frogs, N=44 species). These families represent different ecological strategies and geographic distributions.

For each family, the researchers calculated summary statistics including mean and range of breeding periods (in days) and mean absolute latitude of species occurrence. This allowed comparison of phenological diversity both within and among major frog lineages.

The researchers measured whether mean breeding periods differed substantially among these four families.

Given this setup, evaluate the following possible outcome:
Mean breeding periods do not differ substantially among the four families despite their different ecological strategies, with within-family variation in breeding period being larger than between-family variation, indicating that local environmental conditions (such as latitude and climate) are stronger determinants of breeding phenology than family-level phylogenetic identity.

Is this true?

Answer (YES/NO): NO